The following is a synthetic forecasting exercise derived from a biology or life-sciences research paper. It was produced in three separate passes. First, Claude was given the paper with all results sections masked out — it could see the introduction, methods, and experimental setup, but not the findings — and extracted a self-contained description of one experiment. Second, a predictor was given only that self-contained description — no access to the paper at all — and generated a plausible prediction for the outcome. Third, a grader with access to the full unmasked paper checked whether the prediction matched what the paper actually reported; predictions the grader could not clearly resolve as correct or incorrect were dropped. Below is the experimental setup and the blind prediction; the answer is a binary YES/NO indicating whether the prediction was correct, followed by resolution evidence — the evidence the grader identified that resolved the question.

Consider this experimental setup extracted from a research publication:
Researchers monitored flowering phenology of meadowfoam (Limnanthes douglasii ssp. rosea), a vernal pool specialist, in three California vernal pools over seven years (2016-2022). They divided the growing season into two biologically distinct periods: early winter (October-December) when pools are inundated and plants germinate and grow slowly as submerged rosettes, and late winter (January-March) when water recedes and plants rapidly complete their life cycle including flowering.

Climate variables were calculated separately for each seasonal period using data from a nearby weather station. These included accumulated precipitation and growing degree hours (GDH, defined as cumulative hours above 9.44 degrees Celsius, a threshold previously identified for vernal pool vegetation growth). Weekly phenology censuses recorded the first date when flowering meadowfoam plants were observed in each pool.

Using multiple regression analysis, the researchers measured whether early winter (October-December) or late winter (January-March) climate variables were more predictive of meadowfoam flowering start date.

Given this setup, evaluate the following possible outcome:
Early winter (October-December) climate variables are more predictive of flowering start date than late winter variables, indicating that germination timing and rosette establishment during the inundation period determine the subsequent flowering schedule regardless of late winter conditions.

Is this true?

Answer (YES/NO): NO